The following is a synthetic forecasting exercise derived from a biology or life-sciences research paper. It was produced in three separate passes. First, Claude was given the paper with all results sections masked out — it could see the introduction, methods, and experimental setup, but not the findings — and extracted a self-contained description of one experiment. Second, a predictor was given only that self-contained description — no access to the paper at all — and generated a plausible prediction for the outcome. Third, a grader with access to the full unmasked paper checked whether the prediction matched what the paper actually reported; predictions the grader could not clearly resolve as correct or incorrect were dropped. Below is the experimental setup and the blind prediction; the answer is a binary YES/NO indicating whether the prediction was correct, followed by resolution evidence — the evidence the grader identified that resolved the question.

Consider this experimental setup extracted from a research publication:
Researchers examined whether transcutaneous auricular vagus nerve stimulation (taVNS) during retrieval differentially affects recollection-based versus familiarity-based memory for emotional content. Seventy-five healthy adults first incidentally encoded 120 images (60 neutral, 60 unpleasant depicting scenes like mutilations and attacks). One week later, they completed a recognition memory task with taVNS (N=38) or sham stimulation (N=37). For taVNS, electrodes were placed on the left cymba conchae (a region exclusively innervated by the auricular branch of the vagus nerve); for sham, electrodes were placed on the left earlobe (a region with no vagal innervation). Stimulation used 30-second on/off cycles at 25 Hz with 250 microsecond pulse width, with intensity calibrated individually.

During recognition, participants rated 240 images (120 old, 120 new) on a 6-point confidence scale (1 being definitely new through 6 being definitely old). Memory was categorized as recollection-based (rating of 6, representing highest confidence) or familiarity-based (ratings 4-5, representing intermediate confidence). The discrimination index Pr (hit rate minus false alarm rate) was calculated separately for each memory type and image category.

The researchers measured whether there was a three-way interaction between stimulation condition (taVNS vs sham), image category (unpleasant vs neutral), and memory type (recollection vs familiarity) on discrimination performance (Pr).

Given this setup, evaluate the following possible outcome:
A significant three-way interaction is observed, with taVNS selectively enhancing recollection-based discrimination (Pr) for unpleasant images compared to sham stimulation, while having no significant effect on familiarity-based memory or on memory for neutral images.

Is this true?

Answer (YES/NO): NO